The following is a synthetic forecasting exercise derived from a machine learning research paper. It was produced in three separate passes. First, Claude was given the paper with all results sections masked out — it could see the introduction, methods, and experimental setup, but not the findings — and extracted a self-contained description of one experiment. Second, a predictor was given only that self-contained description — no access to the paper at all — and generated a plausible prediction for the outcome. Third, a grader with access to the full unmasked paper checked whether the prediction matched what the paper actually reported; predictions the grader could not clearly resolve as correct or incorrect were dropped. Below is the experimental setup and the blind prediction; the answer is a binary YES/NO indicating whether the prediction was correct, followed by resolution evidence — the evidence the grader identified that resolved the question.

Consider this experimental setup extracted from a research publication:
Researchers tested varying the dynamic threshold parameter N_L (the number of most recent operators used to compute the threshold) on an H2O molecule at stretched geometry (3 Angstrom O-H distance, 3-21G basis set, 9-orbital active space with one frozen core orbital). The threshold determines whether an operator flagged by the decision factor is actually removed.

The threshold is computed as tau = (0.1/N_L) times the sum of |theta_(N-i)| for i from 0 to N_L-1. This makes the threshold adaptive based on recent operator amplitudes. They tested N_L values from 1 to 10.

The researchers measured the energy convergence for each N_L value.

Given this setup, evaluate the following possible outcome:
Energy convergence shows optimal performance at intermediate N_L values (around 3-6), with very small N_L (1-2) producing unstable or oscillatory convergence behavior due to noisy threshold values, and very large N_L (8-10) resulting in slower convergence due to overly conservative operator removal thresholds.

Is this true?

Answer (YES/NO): NO